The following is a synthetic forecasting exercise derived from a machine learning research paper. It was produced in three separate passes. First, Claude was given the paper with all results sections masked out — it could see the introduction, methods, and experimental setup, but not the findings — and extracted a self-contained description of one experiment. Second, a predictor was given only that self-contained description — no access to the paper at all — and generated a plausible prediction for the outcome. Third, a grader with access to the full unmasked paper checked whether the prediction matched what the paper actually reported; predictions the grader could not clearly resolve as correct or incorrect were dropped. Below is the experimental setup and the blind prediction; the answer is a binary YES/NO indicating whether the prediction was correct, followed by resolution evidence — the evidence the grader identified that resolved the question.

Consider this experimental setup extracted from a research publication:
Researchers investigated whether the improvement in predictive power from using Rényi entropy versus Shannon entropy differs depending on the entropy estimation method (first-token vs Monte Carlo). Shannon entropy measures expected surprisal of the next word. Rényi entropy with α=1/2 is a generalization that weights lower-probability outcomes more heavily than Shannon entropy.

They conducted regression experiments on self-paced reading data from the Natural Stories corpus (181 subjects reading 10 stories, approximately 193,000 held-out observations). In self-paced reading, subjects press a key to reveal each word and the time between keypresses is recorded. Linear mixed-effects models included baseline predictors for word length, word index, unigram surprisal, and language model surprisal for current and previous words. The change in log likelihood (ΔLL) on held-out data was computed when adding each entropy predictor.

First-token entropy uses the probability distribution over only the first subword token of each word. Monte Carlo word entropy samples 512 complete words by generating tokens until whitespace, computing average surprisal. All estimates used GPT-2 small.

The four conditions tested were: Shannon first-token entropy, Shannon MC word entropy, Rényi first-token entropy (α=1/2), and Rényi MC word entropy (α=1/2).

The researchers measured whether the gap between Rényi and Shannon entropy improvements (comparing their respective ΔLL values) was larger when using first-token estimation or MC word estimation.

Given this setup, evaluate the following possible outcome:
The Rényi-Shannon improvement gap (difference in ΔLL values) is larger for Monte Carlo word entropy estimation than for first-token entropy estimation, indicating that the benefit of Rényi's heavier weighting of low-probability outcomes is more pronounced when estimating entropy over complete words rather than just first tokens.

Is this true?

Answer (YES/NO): YES